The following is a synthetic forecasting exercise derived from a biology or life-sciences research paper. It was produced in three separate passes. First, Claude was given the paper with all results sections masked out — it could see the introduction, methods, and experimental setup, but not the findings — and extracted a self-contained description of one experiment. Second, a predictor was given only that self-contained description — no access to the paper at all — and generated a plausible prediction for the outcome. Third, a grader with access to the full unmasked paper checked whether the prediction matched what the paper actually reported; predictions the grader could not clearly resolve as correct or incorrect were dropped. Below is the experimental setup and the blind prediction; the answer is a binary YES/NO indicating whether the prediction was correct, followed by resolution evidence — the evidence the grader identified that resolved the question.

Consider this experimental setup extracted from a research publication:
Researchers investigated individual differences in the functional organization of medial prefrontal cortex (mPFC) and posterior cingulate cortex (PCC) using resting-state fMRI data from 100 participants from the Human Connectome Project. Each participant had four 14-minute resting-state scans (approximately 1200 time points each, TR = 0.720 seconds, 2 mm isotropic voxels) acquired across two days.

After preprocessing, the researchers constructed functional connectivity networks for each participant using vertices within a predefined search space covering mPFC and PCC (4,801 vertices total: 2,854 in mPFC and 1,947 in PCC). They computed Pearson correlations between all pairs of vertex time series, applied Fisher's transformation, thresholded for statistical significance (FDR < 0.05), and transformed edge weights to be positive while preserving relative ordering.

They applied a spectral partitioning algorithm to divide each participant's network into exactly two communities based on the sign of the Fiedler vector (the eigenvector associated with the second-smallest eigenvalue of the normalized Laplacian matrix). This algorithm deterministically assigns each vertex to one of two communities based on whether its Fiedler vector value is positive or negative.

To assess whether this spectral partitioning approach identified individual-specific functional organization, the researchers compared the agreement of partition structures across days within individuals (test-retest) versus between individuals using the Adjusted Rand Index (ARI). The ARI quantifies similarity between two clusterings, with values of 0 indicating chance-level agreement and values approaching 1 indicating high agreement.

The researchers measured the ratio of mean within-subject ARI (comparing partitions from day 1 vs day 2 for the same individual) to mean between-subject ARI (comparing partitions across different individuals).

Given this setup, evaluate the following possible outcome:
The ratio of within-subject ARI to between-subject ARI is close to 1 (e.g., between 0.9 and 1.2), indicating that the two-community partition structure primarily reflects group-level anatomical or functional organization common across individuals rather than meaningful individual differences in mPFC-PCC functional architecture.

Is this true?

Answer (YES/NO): NO